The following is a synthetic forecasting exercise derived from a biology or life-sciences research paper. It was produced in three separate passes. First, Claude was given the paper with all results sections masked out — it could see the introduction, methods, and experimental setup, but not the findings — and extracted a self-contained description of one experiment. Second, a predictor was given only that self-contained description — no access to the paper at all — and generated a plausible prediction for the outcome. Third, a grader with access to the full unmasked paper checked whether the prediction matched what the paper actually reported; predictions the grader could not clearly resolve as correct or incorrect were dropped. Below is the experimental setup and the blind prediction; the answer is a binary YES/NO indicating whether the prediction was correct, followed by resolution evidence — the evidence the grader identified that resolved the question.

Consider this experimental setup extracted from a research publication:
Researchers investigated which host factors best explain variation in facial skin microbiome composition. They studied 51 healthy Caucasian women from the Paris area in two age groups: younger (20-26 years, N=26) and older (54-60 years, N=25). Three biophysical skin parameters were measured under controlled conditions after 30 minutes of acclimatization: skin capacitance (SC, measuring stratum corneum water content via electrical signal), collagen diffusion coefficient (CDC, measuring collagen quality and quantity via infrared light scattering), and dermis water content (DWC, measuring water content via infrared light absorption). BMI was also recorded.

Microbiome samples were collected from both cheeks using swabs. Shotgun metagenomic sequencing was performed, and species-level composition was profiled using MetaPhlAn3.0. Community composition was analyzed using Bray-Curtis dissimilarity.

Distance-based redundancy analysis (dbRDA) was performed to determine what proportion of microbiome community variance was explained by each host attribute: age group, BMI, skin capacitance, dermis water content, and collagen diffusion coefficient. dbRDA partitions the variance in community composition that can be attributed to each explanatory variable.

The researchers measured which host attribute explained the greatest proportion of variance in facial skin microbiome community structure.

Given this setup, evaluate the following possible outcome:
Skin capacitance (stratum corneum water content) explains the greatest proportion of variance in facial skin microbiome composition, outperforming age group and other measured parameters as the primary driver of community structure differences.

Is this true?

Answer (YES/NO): NO